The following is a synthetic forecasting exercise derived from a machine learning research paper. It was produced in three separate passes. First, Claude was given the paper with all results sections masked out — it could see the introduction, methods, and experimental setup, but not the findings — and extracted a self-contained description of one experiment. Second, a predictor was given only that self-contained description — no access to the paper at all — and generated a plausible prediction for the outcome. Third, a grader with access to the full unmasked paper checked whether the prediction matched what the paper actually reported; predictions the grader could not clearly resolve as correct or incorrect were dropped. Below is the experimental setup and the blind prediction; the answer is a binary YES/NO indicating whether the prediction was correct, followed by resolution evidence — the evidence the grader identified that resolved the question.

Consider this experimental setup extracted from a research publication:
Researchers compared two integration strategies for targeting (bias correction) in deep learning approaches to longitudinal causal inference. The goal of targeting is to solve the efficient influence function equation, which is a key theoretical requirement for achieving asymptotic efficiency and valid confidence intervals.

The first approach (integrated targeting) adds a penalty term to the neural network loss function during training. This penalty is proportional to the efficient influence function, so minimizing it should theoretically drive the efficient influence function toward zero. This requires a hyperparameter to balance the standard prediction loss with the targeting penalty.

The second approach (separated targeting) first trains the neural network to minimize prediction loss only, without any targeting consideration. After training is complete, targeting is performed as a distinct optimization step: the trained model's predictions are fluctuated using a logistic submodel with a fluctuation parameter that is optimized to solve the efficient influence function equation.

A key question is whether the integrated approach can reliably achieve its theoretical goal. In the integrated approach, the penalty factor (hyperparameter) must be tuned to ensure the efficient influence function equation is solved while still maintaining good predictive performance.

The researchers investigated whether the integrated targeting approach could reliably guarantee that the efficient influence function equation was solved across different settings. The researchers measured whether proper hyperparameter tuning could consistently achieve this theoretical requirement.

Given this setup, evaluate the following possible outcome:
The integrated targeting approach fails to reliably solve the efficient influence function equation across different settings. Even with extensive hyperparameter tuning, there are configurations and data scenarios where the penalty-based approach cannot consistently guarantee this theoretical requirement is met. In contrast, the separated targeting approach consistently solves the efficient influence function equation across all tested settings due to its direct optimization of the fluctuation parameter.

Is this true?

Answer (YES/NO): YES